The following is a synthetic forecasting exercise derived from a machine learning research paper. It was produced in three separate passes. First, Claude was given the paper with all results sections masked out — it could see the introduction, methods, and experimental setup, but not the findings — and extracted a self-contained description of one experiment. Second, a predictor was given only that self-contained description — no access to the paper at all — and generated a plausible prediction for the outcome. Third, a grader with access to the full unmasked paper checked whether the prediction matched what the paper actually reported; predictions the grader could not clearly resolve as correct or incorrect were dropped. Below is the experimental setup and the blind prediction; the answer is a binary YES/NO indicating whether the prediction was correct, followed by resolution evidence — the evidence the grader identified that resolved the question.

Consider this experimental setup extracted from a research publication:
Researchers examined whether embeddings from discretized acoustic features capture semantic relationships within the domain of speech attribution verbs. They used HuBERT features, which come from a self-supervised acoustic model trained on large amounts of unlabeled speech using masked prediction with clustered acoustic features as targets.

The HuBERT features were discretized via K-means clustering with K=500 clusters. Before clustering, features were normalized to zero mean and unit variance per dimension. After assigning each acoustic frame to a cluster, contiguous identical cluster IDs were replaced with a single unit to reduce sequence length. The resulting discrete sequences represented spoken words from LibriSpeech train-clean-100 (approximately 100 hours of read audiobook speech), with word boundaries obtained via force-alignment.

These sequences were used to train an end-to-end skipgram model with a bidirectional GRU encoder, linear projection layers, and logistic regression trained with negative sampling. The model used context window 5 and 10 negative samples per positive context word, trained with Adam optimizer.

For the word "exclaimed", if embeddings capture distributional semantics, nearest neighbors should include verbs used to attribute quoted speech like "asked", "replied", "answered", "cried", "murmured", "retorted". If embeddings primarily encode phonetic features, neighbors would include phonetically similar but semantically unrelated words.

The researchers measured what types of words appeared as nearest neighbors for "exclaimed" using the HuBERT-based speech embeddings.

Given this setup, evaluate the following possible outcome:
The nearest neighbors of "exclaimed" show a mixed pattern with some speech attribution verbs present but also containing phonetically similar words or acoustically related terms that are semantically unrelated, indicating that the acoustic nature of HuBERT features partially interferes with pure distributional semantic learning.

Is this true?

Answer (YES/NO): NO